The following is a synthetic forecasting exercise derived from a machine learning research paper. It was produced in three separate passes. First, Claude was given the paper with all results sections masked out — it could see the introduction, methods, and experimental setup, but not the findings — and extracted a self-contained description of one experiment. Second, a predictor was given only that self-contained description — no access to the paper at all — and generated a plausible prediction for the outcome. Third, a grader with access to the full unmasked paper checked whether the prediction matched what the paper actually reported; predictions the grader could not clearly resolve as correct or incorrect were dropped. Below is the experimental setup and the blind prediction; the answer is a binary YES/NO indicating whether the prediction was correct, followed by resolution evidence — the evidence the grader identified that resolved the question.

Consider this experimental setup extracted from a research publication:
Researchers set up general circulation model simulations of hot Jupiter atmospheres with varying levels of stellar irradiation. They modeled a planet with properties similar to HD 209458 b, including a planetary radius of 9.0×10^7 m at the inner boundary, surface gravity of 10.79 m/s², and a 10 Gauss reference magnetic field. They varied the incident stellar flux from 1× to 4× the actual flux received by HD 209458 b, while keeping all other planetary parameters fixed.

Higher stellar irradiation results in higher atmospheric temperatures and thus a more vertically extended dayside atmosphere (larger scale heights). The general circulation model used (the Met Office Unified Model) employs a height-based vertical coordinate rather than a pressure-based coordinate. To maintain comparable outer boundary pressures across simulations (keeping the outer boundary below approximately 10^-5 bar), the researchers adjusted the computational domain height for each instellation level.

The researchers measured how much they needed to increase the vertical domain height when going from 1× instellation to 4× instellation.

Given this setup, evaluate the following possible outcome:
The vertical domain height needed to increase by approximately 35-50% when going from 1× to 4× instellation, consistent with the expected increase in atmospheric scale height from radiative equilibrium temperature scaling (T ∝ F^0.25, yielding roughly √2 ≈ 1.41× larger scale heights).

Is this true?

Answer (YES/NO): NO